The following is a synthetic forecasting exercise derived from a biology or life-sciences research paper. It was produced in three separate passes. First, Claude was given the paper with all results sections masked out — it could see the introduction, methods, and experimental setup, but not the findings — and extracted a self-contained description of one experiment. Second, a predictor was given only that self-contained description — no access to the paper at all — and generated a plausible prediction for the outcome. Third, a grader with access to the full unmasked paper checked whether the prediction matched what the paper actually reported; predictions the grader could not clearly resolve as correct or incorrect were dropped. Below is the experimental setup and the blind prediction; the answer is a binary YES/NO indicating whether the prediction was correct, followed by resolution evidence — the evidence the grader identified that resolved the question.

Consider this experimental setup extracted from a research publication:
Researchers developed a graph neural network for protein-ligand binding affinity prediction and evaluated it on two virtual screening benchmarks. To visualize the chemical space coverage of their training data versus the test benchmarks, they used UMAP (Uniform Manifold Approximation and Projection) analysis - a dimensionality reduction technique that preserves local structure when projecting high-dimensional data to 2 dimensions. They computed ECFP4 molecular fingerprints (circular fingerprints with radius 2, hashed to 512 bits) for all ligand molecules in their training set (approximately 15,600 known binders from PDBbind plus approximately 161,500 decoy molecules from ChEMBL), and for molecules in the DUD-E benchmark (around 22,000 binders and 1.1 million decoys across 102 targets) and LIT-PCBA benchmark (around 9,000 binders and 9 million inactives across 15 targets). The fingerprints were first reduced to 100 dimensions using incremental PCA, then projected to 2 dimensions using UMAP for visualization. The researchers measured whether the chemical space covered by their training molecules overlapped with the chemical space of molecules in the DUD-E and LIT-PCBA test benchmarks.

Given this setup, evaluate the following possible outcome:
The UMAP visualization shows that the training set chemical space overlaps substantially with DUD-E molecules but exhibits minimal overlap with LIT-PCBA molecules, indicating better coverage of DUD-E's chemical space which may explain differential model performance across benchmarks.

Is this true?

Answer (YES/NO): NO